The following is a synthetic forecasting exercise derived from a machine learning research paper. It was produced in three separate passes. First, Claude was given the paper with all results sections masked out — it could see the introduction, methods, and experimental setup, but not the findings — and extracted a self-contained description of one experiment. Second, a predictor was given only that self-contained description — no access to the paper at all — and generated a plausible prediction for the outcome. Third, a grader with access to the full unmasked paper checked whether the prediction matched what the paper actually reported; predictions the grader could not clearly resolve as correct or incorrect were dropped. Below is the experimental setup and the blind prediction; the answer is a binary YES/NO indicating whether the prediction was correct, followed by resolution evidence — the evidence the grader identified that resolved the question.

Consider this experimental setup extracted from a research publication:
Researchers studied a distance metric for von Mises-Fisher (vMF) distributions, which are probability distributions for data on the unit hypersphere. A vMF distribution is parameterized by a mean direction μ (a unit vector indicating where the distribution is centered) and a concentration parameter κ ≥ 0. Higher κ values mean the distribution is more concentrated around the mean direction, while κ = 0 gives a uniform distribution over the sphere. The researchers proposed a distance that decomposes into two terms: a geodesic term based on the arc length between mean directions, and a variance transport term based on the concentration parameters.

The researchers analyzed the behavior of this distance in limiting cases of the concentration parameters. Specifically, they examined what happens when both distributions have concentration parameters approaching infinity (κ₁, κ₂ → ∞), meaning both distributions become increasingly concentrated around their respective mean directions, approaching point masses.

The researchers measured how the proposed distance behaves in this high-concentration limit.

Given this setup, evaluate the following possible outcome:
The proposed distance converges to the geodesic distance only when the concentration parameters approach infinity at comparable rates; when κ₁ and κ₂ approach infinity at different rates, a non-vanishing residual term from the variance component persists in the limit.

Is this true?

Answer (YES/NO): NO